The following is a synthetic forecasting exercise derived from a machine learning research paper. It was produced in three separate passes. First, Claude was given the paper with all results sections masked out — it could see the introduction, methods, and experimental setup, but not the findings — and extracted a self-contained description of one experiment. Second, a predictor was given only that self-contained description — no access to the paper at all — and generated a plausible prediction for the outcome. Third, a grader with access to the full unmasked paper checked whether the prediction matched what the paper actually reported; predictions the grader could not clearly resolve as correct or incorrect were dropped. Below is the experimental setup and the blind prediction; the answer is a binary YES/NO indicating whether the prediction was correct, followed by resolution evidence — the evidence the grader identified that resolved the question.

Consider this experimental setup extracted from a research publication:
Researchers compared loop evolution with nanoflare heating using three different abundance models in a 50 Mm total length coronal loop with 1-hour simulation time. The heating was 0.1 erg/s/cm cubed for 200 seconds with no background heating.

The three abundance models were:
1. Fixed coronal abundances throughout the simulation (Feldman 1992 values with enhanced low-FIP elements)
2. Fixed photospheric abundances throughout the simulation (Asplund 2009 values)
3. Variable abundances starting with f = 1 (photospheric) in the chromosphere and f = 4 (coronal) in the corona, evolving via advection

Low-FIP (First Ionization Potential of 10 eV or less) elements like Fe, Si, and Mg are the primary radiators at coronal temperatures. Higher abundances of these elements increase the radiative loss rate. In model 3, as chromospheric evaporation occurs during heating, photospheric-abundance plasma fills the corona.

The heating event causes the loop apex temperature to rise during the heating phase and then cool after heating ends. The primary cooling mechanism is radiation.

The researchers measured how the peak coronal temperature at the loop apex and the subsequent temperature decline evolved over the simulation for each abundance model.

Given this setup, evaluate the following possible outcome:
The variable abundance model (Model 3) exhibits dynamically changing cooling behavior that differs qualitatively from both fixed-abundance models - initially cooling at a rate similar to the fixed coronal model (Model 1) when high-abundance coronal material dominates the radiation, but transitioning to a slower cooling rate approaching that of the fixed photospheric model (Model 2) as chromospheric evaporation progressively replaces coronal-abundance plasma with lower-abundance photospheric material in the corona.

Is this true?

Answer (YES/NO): NO